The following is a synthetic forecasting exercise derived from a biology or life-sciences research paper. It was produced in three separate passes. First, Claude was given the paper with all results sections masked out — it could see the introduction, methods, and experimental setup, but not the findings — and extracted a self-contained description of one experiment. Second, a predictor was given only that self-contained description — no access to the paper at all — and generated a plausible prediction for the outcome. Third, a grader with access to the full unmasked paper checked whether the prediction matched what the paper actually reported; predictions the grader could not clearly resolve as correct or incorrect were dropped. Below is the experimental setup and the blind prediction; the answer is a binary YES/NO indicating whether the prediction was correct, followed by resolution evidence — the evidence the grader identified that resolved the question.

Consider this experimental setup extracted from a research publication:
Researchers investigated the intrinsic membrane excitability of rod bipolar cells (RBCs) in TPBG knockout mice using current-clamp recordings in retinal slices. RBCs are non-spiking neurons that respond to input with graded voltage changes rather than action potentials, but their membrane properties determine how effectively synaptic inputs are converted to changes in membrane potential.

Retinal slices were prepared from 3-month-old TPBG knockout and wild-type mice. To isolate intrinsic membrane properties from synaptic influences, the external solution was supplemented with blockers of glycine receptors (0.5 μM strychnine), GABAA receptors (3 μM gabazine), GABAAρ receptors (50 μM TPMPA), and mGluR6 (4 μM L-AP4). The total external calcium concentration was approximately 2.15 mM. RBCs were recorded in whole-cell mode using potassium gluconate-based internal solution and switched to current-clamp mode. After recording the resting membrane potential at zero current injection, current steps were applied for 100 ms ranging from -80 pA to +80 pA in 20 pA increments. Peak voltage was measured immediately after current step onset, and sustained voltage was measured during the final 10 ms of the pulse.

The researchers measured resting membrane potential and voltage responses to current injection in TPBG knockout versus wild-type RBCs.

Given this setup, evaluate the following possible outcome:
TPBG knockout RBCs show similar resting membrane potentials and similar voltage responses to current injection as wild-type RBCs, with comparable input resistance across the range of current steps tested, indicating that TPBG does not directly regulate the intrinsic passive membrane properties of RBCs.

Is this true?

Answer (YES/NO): YES